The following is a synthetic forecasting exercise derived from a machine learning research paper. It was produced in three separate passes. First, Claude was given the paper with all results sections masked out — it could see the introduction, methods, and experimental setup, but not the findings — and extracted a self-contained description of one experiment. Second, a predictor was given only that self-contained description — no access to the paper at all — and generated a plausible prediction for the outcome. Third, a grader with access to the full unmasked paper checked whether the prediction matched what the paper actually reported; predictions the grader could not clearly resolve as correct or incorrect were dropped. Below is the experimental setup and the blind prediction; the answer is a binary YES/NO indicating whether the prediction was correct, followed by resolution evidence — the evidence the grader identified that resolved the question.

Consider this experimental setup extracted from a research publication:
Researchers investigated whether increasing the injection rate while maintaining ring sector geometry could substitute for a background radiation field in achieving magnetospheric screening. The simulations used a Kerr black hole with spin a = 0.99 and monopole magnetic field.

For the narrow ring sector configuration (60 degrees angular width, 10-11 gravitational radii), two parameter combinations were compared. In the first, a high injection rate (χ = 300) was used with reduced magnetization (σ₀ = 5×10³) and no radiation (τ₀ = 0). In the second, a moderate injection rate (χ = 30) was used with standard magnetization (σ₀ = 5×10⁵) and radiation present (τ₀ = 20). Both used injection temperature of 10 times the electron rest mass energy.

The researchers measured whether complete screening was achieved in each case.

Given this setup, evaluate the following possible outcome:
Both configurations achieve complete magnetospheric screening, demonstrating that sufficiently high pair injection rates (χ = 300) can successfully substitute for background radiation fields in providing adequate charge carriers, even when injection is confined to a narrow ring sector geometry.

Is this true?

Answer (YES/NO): NO